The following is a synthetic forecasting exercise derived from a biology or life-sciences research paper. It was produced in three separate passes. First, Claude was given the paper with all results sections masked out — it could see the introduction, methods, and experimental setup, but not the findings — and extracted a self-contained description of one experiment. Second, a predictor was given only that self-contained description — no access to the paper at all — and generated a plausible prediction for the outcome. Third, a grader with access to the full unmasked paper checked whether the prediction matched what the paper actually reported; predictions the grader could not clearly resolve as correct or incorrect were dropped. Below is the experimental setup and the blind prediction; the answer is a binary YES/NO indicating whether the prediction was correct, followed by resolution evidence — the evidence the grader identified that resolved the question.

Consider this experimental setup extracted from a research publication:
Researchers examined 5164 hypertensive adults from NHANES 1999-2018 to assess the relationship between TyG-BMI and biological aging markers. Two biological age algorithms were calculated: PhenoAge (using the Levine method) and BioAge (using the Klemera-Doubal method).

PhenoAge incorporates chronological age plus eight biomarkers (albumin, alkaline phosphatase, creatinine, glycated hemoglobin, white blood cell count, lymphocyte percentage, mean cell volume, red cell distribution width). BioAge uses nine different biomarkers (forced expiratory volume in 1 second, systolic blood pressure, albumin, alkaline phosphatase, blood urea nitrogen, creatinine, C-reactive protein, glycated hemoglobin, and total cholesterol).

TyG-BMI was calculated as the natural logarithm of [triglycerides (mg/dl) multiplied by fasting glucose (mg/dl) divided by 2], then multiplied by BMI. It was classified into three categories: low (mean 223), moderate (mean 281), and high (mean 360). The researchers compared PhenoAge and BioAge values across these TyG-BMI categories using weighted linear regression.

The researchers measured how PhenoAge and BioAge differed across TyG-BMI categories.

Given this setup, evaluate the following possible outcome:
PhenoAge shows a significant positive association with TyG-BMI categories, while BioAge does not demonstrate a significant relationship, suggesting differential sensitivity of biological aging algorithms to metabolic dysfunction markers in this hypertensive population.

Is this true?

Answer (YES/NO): NO